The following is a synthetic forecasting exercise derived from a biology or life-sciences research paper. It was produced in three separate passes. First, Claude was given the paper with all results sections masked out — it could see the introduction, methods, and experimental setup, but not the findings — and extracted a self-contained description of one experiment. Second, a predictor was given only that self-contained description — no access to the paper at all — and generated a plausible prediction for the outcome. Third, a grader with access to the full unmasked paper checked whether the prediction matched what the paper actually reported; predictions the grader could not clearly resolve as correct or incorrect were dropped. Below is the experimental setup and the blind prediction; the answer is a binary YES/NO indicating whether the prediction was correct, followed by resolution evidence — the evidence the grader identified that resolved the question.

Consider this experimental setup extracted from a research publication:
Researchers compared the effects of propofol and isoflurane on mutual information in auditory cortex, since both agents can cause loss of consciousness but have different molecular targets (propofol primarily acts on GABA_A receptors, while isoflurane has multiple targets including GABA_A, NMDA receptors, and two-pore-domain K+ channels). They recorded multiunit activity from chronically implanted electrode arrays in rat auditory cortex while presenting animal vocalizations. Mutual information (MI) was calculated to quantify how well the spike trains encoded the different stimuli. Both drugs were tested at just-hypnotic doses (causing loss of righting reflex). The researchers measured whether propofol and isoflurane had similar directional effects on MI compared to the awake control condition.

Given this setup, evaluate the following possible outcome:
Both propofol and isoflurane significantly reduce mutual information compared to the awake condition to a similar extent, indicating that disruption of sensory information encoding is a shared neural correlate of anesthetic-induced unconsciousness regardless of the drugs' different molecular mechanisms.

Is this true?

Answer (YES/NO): NO